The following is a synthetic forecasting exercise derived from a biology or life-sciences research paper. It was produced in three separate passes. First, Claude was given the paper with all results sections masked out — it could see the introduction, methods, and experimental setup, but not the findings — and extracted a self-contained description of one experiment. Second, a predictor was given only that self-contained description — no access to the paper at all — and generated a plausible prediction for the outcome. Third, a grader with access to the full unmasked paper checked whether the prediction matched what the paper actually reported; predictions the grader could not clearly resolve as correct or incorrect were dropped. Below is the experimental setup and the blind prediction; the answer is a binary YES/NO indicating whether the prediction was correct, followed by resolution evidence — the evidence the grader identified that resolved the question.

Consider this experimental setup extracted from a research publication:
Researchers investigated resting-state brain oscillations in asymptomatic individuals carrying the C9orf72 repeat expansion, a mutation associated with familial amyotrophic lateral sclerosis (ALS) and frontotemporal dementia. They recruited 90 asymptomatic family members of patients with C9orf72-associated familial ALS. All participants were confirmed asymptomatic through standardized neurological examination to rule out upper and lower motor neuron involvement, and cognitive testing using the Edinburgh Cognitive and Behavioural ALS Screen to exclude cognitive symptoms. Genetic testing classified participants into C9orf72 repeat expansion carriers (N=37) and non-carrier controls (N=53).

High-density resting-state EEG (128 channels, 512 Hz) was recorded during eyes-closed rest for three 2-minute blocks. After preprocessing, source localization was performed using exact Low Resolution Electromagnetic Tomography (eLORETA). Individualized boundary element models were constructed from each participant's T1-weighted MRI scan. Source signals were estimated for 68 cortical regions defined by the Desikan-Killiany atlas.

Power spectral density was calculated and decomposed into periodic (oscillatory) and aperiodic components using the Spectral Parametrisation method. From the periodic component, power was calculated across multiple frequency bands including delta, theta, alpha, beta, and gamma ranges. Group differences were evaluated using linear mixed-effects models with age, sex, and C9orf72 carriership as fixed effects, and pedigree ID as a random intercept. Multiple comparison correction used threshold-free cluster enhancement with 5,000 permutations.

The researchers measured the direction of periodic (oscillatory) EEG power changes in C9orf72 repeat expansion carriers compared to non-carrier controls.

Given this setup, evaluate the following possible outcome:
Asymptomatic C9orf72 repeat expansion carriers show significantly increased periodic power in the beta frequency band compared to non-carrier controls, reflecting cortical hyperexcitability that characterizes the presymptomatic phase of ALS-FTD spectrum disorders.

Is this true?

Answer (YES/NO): NO